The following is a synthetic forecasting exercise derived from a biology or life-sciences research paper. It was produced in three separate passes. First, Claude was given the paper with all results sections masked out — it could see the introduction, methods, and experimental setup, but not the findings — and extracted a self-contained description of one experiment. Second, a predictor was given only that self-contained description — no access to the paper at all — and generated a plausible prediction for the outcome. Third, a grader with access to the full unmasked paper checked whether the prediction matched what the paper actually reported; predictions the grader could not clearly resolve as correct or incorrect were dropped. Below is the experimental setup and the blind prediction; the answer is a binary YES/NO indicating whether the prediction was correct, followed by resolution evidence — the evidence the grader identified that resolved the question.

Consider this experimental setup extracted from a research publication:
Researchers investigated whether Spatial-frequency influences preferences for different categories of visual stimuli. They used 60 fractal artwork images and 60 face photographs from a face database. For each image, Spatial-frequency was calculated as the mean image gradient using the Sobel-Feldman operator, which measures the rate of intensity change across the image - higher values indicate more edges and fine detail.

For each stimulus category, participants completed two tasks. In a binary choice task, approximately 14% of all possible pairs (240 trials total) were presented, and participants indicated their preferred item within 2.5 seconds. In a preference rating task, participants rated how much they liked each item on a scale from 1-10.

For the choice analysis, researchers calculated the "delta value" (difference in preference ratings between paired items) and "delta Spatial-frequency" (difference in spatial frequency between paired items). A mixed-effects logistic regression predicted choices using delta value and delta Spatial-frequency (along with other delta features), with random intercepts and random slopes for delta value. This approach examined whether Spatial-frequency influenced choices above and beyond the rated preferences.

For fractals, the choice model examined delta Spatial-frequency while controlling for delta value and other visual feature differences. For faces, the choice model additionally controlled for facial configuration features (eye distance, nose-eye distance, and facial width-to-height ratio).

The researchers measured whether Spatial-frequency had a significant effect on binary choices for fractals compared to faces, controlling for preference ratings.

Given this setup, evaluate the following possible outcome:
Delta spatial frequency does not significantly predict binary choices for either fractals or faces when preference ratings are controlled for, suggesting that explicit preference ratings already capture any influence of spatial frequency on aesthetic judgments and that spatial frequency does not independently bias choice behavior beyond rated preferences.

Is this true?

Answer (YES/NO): NO